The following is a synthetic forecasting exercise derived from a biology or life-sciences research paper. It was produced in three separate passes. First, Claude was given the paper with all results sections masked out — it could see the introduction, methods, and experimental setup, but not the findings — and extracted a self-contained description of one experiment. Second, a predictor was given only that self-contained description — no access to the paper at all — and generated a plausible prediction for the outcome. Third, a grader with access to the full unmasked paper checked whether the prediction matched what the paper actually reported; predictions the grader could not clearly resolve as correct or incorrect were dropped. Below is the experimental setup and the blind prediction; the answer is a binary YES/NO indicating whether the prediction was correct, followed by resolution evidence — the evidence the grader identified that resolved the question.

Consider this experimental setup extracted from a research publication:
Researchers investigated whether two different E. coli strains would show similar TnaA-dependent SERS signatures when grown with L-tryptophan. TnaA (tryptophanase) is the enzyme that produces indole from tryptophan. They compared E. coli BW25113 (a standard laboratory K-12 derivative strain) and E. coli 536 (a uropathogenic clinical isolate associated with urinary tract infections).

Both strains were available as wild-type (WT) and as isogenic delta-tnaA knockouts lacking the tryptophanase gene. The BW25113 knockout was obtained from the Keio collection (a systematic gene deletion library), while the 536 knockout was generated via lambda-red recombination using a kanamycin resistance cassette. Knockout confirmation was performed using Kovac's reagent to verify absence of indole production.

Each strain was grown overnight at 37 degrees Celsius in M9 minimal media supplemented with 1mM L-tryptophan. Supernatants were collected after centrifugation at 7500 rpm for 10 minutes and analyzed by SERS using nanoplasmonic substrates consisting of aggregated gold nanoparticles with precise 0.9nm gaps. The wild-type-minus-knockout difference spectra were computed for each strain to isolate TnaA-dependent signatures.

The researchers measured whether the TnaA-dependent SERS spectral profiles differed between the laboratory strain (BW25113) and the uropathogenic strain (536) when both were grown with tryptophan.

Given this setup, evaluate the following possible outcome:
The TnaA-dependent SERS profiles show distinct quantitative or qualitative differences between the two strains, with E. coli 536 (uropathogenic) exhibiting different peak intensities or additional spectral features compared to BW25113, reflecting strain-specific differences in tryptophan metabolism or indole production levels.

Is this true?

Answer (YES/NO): NO